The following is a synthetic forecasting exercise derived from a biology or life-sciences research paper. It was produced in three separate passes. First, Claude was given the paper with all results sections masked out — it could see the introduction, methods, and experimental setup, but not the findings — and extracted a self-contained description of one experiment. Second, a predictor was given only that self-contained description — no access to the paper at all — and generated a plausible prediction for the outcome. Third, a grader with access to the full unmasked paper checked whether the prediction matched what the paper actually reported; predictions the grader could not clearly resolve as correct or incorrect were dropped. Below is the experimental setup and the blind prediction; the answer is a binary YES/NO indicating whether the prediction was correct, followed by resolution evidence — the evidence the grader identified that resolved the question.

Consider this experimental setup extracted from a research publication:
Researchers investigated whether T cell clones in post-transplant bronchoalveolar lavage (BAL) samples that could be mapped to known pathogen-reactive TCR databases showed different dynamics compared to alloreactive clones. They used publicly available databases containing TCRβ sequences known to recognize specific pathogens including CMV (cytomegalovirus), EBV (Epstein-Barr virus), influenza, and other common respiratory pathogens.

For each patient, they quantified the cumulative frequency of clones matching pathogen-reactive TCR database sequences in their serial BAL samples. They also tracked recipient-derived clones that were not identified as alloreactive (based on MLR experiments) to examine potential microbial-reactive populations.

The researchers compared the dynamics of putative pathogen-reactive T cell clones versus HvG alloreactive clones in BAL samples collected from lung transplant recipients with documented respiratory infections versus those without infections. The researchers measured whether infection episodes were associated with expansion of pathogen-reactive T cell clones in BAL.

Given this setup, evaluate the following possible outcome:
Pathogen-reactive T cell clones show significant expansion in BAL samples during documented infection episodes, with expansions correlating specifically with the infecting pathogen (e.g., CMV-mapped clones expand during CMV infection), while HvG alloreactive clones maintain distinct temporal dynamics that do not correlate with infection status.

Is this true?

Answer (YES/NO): YES